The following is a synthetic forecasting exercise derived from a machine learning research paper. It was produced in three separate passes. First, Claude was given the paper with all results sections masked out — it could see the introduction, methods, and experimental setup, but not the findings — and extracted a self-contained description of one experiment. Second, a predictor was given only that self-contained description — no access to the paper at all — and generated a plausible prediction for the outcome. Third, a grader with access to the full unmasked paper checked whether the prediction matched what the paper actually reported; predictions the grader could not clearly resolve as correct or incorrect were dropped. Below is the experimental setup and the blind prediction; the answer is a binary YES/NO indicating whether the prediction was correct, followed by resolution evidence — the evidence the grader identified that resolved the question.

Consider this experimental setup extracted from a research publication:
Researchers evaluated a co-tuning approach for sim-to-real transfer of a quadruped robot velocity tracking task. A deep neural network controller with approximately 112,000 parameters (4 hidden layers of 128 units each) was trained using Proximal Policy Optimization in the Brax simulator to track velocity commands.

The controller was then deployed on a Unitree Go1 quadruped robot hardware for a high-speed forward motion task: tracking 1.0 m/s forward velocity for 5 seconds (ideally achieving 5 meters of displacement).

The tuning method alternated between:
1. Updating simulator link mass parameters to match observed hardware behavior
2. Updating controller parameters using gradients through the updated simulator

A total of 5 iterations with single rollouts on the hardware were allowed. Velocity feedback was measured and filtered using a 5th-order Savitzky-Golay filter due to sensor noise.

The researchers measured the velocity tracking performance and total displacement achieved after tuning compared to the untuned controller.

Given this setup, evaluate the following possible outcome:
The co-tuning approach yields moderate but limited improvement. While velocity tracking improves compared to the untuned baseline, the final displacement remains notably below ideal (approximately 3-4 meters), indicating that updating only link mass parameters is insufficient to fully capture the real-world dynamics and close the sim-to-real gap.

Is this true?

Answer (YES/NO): NO